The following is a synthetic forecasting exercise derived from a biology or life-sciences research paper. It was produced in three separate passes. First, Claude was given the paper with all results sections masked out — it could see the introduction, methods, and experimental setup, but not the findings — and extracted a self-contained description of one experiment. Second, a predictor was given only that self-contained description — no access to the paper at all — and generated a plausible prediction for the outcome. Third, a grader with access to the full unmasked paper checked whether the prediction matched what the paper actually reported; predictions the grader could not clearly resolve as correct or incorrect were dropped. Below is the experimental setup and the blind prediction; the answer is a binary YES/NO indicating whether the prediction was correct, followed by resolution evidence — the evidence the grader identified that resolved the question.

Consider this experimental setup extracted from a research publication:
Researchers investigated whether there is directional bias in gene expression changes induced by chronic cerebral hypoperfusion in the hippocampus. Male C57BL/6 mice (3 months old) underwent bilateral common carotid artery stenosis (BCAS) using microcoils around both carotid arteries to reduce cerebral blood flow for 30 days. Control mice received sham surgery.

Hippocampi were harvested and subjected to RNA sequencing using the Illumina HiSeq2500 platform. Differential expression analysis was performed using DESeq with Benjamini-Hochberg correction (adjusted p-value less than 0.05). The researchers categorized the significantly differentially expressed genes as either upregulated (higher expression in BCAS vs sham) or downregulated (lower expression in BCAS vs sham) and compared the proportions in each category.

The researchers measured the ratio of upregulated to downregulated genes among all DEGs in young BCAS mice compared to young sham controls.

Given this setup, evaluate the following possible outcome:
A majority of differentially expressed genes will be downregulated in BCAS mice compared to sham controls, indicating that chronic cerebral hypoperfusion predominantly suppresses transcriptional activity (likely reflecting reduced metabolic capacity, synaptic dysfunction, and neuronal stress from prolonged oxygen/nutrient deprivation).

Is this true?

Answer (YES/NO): NO